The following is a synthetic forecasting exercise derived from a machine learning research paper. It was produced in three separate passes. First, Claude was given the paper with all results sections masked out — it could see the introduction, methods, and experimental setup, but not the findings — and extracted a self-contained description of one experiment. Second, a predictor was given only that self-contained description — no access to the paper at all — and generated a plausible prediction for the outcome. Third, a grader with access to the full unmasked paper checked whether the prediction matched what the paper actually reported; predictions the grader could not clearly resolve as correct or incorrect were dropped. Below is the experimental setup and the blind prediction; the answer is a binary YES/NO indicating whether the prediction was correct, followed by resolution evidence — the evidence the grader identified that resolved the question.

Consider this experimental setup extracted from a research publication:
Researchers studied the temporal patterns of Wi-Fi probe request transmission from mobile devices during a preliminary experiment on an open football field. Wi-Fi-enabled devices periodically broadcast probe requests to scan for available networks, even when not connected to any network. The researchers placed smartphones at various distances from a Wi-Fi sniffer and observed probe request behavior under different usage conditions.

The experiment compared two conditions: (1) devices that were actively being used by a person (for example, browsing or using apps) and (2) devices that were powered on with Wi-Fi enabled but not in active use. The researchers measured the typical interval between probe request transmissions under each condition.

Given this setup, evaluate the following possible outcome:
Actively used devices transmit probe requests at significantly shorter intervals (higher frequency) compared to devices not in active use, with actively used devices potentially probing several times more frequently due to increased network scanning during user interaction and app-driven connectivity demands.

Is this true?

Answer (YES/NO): NO